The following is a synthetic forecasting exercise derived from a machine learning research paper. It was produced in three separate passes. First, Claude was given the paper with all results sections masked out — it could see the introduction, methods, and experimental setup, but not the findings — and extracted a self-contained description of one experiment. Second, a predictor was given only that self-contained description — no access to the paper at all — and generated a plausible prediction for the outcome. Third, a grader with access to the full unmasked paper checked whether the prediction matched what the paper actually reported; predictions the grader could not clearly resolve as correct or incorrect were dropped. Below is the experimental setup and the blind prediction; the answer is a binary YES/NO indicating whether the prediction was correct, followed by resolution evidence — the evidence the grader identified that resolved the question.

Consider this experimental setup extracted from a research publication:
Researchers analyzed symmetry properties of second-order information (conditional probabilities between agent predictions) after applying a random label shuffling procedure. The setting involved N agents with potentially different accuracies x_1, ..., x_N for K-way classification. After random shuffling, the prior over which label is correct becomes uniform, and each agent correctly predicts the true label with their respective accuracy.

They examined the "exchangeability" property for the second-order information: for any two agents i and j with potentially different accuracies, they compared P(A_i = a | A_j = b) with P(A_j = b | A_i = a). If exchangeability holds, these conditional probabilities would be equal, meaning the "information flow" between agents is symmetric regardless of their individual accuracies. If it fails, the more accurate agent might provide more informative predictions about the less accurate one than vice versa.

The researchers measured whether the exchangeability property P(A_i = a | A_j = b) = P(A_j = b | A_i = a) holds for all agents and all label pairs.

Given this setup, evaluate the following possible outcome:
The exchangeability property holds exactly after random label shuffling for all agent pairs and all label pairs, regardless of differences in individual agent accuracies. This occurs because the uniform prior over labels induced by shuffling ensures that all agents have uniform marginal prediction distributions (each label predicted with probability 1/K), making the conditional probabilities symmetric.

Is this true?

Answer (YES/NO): YES